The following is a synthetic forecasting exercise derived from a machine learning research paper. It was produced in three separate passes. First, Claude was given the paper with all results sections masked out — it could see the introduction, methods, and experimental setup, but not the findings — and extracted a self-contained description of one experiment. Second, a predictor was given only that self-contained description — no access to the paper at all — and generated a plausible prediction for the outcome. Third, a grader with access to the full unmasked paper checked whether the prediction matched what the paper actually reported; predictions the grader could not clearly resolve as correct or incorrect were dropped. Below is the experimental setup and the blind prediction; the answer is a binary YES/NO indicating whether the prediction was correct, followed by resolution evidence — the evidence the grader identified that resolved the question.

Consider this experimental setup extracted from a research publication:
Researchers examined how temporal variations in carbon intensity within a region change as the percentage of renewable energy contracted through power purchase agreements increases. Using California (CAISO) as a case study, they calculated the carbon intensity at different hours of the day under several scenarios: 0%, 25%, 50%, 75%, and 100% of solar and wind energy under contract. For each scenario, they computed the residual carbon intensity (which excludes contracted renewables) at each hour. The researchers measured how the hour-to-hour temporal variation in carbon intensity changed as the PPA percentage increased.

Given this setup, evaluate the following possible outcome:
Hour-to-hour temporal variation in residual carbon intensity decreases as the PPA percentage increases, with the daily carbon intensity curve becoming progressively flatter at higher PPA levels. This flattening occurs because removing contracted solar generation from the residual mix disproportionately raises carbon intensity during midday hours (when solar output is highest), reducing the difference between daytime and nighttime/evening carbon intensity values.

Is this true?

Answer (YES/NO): YES